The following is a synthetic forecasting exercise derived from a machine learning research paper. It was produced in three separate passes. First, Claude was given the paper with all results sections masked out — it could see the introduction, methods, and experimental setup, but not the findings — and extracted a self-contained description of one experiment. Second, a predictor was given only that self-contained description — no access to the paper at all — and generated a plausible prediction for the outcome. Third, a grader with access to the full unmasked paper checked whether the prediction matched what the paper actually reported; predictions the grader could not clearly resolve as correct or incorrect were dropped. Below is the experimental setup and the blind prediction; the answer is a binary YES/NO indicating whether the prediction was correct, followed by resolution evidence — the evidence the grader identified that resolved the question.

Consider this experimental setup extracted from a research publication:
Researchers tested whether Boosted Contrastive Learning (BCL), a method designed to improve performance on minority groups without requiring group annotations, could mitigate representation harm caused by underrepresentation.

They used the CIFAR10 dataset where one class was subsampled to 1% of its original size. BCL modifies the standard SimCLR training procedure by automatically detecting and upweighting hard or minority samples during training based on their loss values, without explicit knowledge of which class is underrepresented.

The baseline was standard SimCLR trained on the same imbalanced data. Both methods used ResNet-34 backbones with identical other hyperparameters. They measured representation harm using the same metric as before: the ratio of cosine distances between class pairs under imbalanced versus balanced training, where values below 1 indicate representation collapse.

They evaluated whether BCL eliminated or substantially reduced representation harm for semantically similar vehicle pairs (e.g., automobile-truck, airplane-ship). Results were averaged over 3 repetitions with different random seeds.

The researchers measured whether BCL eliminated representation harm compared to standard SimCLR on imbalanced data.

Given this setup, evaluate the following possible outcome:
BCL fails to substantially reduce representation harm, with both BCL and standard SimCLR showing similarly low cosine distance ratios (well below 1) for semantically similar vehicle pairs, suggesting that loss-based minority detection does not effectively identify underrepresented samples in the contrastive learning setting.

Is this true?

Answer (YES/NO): NO